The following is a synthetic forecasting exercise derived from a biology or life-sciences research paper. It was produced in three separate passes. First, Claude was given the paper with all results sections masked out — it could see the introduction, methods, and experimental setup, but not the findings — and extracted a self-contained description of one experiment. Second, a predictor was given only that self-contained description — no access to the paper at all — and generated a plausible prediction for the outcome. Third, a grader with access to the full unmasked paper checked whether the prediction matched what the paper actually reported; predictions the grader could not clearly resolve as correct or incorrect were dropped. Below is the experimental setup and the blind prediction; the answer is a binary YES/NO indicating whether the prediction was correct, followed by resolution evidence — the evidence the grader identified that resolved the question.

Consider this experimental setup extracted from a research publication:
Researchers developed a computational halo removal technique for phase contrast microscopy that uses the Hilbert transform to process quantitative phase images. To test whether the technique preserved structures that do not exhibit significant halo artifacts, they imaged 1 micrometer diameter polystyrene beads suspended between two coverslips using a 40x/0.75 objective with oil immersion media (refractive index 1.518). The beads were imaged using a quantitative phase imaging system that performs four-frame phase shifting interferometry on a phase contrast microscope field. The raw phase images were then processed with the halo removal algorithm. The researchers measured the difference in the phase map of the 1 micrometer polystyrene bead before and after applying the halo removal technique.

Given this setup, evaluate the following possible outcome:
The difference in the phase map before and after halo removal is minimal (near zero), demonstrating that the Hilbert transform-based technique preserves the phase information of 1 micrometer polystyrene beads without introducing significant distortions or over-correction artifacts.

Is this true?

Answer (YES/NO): YES